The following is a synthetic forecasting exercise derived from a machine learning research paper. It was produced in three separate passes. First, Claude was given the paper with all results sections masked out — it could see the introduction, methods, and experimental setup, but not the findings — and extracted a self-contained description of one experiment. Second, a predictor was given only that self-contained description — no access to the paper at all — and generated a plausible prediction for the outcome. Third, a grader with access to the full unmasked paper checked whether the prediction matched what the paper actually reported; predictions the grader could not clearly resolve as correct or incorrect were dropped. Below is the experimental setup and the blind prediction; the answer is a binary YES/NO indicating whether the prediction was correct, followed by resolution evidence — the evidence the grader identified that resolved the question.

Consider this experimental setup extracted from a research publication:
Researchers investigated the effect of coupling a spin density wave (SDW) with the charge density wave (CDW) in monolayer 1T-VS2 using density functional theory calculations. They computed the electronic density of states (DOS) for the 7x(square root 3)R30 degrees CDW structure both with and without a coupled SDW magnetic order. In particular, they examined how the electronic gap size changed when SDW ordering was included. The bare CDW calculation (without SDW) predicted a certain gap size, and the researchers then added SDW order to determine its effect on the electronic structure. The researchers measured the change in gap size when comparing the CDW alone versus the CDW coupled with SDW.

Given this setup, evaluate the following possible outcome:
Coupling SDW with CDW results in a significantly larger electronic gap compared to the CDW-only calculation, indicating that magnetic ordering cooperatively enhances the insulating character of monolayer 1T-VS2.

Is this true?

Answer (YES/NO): NO